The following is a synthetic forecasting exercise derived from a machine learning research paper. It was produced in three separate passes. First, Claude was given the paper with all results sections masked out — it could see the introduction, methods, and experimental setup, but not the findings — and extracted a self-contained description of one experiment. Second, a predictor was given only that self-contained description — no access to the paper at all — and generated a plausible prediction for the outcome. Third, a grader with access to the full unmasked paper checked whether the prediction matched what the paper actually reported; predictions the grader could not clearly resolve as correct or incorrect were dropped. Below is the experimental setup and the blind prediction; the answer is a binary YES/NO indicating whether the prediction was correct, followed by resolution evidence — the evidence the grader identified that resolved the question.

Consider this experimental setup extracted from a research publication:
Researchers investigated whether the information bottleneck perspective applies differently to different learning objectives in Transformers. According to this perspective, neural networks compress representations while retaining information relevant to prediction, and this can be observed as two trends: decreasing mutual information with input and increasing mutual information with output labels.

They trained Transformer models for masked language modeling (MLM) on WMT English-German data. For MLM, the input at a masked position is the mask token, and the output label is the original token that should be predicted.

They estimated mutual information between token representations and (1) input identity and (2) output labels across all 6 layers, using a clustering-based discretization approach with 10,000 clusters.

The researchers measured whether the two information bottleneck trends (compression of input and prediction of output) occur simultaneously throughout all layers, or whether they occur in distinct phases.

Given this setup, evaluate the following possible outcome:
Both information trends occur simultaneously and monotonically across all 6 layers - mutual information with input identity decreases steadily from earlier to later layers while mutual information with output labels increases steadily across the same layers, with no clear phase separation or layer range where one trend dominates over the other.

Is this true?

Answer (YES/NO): NO